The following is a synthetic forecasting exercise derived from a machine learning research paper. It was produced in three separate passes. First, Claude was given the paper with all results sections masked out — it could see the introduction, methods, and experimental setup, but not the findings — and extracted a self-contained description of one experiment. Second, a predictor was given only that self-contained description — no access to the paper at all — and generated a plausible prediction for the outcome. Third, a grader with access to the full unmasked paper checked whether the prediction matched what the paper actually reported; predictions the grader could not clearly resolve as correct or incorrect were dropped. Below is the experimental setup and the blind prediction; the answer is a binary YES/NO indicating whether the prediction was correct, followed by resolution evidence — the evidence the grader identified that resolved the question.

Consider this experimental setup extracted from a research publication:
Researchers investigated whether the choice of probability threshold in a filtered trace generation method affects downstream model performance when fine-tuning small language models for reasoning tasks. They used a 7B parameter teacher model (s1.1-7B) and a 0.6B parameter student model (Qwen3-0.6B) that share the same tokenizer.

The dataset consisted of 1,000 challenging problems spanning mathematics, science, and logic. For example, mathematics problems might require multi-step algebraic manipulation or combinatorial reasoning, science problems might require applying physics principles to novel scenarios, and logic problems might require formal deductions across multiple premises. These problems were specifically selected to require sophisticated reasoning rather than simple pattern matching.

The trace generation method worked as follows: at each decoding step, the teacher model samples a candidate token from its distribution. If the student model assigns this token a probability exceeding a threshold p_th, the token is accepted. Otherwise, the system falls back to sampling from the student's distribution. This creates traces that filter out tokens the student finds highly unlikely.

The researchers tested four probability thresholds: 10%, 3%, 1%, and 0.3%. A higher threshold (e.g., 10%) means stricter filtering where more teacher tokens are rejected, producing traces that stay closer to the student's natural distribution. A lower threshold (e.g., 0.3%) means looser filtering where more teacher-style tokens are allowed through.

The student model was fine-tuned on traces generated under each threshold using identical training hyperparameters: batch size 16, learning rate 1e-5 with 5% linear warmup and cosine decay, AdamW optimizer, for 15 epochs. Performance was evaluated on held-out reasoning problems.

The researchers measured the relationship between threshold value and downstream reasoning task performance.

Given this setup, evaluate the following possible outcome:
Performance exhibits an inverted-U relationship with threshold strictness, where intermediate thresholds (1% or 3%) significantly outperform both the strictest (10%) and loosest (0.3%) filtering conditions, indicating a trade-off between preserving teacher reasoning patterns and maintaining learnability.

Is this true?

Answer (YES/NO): NO